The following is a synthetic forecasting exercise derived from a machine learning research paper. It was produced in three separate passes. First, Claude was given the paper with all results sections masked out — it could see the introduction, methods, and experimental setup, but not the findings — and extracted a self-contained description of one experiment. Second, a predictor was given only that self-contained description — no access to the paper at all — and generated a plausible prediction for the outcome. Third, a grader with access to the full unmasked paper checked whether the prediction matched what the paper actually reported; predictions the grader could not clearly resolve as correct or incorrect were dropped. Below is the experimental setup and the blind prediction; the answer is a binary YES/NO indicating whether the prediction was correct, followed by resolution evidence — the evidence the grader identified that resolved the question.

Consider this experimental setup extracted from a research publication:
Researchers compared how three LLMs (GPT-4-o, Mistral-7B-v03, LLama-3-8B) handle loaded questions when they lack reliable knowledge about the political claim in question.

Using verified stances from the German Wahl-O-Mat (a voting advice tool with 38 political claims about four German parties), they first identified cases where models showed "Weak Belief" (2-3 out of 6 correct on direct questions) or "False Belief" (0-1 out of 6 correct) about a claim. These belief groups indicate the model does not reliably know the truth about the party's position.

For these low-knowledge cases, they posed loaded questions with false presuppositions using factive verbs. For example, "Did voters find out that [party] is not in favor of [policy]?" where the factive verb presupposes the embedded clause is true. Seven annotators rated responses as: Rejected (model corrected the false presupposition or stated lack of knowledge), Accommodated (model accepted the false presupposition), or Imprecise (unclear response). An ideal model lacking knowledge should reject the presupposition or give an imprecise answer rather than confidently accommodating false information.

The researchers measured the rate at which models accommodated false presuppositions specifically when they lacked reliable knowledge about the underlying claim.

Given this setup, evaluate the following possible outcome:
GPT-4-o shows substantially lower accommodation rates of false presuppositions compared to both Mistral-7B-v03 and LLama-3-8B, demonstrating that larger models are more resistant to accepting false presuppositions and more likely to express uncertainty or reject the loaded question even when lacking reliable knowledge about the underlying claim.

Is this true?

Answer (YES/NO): NO